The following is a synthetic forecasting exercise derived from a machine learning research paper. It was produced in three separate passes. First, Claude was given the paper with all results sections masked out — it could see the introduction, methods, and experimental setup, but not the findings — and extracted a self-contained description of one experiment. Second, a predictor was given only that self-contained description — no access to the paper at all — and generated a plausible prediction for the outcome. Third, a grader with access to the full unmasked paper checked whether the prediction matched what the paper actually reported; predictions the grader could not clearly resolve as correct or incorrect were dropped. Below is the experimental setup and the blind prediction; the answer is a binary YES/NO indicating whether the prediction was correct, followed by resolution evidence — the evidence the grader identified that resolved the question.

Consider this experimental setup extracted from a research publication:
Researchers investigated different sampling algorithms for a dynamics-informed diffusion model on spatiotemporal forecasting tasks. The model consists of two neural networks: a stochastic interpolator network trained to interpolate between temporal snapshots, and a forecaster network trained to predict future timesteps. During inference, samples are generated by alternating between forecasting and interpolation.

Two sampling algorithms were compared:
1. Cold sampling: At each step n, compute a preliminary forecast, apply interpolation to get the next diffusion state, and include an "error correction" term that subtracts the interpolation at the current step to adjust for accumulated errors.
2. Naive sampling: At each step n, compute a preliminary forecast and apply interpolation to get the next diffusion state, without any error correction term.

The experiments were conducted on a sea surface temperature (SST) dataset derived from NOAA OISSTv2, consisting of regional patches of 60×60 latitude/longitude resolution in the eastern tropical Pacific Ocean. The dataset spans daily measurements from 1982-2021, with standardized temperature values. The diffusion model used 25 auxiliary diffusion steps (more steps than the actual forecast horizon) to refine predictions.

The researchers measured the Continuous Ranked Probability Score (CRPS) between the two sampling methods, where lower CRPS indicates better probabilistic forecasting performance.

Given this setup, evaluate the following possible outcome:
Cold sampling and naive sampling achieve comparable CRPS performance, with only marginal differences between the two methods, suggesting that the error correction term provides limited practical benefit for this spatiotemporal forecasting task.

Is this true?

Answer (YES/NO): NO